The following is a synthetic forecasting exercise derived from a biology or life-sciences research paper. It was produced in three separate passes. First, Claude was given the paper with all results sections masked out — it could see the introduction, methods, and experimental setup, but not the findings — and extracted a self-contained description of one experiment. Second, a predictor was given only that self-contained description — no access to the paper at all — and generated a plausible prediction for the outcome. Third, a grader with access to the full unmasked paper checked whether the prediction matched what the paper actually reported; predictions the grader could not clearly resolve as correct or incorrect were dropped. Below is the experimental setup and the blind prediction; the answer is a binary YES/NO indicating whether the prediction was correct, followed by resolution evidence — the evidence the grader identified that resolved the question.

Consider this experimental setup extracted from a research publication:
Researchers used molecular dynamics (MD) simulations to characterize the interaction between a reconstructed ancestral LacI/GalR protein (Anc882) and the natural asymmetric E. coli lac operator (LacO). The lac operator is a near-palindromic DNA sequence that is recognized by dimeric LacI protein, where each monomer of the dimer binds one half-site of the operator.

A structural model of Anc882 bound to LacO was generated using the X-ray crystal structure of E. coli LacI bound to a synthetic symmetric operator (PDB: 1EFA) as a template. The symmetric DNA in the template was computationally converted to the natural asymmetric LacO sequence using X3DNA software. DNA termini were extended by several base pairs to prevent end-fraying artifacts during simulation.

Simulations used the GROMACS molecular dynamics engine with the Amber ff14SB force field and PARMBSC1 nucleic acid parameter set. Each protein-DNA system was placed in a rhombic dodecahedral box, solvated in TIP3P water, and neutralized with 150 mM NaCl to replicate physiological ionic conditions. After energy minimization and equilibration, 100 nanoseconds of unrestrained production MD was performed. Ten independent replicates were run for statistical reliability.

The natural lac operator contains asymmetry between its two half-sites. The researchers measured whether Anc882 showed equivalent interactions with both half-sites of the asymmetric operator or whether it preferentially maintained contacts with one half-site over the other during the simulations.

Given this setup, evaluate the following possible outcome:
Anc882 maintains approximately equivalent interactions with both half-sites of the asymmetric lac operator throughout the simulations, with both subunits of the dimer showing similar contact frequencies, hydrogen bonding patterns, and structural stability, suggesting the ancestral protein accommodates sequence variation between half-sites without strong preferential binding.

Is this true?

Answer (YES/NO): NO